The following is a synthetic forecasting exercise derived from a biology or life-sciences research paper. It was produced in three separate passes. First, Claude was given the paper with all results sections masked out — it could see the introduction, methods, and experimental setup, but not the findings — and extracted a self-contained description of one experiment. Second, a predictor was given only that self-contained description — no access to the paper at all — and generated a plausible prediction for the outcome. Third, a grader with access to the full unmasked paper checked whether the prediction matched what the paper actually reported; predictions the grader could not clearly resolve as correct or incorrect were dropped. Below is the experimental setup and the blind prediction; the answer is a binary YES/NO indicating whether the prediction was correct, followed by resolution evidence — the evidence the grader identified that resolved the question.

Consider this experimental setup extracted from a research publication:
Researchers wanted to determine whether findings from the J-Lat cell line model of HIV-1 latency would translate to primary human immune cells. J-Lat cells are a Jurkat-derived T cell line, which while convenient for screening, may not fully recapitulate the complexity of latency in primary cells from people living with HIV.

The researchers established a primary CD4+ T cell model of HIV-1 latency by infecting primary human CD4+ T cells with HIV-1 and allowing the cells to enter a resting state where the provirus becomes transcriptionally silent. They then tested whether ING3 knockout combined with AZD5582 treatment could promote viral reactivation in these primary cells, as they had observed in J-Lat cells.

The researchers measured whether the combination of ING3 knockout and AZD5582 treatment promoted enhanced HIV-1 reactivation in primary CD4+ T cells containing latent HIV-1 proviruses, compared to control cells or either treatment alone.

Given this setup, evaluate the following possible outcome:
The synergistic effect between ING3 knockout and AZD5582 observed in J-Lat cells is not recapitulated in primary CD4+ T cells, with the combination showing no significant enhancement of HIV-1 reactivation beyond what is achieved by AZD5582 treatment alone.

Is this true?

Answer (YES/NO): NO